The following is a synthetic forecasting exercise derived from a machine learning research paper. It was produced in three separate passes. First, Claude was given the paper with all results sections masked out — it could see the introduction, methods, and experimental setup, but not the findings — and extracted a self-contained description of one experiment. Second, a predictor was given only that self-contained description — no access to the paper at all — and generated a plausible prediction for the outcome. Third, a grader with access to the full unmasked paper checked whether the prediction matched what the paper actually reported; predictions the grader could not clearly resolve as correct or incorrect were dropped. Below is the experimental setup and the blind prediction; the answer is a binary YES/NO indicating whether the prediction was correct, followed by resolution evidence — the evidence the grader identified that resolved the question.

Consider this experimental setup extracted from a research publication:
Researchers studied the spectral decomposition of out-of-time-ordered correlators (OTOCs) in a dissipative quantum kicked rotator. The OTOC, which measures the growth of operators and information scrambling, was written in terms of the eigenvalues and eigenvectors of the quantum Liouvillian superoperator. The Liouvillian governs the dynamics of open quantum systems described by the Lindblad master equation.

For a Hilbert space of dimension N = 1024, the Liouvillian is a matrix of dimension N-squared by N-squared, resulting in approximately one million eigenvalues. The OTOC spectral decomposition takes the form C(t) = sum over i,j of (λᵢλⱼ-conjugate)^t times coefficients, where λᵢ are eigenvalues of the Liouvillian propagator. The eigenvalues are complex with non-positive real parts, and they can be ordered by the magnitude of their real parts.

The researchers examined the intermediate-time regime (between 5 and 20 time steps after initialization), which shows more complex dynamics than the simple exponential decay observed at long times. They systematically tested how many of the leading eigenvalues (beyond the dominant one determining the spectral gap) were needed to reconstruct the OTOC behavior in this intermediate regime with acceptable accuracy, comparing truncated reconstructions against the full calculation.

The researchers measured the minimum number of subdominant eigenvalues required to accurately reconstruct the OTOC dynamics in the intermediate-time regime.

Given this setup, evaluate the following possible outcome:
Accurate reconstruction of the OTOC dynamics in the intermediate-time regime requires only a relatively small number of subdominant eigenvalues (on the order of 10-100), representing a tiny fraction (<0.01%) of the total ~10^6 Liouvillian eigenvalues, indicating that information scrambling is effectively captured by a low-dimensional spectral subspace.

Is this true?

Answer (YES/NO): YES